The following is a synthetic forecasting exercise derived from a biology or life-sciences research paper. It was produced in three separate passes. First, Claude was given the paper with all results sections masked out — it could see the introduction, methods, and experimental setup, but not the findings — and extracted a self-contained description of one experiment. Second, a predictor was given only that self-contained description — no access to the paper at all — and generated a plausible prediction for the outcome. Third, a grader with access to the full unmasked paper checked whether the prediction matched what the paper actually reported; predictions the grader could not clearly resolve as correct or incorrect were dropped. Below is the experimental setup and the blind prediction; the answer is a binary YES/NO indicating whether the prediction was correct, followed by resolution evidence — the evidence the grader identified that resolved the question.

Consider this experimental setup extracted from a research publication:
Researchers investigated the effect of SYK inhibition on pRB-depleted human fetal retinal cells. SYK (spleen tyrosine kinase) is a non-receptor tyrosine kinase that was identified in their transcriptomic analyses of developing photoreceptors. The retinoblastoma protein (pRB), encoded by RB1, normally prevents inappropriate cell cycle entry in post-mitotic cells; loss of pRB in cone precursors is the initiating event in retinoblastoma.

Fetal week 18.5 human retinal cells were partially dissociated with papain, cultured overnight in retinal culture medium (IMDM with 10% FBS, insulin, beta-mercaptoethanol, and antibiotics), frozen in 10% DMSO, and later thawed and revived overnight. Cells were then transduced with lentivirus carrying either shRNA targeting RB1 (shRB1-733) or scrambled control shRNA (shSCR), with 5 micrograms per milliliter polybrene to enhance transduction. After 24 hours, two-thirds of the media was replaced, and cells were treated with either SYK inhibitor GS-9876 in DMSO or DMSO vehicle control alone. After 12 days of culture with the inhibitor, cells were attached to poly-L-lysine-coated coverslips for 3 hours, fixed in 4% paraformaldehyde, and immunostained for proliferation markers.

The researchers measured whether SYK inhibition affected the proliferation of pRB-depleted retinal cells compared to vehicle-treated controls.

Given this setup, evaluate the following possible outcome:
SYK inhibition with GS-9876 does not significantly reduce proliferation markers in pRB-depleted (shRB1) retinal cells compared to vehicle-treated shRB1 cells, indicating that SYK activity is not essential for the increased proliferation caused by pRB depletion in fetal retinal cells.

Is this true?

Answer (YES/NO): NO